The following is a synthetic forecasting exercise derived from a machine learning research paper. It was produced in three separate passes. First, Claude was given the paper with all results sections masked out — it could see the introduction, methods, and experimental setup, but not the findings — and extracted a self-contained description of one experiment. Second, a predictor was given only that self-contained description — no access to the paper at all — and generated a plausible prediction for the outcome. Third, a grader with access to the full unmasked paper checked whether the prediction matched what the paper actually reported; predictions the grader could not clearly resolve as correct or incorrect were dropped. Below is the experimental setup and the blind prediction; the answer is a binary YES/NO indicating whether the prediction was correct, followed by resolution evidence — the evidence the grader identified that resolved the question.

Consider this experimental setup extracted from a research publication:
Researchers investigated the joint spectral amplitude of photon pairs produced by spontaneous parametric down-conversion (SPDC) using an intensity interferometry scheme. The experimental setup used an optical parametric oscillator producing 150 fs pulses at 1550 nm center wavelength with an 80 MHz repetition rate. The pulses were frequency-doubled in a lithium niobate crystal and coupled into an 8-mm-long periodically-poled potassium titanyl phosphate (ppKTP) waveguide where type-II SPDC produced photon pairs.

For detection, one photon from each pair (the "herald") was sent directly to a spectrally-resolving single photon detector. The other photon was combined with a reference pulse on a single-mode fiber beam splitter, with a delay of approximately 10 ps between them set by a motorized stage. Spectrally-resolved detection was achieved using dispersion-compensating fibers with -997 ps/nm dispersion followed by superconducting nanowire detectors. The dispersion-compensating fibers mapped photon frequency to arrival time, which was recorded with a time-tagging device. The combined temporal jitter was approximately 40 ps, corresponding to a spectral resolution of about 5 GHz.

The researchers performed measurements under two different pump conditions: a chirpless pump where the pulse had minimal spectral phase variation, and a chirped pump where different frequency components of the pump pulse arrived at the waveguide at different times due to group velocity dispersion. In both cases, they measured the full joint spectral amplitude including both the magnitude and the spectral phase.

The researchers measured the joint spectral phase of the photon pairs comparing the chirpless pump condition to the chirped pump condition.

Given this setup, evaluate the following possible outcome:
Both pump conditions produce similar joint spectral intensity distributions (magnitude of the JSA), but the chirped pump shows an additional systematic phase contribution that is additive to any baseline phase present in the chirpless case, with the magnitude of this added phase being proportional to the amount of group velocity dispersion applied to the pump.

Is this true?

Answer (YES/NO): YES